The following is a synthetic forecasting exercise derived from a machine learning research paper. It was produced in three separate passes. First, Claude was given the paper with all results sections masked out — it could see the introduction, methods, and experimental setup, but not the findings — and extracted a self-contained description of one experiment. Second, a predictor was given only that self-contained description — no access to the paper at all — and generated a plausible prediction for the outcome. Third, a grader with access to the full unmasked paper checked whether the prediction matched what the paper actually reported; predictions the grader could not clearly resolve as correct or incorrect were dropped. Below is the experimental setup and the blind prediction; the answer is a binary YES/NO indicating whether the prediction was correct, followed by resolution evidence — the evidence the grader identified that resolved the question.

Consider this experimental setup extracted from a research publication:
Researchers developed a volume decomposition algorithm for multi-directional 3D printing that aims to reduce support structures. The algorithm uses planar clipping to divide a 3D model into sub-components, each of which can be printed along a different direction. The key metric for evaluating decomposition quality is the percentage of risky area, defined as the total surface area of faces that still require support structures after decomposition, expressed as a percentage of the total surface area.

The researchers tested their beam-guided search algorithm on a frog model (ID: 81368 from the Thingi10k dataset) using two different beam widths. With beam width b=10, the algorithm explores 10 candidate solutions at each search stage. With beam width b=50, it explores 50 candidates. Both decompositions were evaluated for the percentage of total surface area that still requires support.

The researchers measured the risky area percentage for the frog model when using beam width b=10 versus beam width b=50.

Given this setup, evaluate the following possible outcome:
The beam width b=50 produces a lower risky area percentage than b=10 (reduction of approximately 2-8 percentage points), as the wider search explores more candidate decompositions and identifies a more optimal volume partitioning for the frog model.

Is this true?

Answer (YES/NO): NO